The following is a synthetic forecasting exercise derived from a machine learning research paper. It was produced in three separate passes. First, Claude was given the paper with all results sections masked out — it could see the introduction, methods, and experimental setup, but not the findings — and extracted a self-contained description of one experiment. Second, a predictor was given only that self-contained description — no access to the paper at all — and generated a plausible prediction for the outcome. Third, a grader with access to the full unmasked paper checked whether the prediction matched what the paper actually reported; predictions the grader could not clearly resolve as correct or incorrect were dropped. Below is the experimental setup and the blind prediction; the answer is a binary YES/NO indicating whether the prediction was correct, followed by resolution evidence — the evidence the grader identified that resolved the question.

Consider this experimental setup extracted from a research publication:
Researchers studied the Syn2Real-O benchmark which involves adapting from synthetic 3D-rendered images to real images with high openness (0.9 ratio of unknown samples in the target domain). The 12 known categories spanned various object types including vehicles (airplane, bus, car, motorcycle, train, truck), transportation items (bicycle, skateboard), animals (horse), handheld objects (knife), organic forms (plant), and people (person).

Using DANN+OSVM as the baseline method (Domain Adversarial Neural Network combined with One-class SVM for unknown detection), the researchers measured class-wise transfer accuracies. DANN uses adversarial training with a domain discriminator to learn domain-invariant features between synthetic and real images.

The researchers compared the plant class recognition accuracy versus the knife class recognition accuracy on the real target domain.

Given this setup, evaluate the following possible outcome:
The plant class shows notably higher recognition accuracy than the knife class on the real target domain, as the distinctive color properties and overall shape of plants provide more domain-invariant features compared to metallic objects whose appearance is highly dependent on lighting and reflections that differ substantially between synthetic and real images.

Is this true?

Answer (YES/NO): YES